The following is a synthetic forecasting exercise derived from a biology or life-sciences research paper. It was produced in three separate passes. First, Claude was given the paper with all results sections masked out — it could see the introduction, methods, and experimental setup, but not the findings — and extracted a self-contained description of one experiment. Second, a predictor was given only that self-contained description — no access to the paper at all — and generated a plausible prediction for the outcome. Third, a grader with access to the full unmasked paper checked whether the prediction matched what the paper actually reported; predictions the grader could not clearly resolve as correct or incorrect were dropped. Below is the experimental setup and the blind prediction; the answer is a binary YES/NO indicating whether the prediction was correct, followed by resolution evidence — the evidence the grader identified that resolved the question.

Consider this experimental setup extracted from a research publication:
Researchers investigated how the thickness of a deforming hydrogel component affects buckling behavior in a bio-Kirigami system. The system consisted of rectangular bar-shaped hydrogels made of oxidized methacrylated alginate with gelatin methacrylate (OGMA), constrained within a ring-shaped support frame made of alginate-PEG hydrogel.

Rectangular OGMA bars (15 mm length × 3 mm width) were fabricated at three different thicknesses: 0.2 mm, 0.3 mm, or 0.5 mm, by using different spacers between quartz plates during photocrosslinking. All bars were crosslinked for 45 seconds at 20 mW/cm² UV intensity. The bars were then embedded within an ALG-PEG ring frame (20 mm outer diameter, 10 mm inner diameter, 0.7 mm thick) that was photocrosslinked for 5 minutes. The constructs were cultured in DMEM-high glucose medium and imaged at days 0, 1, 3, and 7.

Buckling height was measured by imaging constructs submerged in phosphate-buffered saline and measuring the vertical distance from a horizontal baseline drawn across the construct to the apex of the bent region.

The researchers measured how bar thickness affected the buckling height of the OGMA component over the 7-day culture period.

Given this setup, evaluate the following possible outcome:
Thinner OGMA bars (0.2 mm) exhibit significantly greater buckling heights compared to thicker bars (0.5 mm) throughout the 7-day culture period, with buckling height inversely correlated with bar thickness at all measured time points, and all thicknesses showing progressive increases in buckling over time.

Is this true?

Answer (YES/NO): NO